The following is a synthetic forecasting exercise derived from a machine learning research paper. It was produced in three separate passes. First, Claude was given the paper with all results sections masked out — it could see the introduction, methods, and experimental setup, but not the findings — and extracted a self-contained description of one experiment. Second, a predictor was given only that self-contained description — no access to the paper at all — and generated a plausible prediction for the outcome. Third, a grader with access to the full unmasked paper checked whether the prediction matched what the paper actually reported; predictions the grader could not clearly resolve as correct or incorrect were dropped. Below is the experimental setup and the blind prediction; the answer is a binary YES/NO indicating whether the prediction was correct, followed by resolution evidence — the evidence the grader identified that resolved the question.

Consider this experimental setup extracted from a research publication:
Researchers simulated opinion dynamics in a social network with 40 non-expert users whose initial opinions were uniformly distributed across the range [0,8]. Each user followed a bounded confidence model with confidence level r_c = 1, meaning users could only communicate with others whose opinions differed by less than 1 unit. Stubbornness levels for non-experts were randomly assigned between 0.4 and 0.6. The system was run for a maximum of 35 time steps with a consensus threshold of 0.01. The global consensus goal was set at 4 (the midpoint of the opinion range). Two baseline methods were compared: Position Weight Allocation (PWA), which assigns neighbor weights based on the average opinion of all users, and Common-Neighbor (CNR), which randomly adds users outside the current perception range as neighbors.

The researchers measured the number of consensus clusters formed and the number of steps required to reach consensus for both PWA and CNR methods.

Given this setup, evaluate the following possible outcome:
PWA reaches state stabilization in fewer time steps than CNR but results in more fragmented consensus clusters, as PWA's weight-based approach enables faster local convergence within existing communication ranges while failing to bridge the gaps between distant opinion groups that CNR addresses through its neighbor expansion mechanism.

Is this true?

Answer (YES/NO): YES